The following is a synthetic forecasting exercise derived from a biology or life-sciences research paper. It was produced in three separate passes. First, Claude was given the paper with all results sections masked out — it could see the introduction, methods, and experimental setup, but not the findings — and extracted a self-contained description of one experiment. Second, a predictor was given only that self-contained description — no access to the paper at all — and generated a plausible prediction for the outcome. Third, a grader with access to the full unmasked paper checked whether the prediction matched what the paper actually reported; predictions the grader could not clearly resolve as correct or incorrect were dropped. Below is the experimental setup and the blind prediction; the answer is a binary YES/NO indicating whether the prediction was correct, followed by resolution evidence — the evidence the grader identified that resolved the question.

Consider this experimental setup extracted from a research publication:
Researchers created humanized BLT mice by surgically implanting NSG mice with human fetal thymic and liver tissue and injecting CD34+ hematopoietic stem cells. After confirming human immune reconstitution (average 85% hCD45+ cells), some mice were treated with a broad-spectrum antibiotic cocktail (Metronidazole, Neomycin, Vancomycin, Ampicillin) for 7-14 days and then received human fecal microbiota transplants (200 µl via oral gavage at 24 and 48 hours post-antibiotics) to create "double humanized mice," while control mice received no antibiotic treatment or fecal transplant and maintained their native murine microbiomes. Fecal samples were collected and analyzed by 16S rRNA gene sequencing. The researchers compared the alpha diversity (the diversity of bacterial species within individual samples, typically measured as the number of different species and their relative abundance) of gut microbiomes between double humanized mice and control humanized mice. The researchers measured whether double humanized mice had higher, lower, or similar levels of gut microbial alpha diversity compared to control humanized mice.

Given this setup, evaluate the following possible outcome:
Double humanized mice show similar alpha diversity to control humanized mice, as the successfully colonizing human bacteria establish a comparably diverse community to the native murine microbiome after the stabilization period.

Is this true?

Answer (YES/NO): NO